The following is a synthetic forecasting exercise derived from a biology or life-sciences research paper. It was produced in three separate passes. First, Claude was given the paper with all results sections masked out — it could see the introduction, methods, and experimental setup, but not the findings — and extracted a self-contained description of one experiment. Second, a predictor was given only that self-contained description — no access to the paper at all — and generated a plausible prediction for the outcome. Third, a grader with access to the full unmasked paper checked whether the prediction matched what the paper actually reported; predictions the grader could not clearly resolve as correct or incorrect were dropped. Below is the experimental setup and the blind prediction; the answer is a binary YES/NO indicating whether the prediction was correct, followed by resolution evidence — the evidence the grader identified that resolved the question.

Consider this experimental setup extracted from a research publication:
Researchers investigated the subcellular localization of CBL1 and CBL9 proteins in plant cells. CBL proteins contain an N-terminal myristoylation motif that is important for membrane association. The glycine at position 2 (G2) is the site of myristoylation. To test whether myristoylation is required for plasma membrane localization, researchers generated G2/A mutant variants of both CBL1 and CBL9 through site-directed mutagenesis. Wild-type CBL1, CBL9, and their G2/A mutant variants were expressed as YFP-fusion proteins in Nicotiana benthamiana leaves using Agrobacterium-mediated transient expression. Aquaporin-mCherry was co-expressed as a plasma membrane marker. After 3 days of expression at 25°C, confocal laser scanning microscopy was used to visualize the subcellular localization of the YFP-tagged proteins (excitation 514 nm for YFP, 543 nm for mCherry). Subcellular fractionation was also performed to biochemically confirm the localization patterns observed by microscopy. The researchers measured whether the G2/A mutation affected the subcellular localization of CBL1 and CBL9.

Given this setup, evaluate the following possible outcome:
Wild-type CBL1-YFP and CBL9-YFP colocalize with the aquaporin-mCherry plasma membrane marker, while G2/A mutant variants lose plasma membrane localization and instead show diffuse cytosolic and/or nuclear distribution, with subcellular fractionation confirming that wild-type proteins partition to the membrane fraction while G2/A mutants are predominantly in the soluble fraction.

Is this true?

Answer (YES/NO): YES